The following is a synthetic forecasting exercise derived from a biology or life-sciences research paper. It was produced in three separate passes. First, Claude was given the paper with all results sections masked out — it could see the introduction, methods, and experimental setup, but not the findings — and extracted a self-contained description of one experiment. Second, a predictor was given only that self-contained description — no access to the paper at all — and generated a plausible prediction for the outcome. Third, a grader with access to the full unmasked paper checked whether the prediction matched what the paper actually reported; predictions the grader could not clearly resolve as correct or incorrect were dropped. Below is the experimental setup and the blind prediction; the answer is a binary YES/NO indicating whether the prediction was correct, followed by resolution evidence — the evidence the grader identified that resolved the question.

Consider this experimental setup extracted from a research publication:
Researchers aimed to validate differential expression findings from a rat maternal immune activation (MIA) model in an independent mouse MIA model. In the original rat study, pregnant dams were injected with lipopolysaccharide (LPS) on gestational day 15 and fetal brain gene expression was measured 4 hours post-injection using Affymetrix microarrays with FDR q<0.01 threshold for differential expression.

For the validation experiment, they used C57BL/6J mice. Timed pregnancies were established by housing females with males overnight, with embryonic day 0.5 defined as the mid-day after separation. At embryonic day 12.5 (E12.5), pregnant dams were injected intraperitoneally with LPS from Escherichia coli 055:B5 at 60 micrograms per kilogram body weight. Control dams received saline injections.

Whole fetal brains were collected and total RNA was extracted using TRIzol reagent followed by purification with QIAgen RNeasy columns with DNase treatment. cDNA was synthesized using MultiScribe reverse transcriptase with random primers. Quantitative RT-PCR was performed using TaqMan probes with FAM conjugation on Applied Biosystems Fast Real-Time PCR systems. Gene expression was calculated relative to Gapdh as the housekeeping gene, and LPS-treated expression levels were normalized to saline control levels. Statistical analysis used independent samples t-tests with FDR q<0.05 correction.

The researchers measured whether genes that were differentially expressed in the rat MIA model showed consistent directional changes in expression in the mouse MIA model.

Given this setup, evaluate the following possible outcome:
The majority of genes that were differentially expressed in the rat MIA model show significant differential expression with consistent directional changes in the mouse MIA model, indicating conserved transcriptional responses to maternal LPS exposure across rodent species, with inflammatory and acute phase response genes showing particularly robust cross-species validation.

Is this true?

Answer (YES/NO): NO